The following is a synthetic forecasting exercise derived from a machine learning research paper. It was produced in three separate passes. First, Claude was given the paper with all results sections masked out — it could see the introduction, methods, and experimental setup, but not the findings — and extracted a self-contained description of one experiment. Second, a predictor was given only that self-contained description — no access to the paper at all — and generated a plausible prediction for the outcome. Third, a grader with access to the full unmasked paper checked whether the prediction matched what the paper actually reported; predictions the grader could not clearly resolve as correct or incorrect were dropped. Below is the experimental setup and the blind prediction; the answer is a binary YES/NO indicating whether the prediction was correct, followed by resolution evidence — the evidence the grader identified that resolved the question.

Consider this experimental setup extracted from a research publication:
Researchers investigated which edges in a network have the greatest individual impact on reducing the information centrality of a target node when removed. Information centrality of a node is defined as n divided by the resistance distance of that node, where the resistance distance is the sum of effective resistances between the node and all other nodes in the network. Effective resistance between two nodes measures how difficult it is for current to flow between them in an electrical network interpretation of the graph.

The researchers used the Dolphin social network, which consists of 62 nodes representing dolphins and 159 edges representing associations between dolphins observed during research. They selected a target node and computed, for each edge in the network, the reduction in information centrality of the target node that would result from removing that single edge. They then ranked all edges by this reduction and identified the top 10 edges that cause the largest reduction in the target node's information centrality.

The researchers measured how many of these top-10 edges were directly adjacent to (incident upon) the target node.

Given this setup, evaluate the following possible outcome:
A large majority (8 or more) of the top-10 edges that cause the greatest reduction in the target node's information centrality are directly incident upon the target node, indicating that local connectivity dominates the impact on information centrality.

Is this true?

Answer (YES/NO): NO